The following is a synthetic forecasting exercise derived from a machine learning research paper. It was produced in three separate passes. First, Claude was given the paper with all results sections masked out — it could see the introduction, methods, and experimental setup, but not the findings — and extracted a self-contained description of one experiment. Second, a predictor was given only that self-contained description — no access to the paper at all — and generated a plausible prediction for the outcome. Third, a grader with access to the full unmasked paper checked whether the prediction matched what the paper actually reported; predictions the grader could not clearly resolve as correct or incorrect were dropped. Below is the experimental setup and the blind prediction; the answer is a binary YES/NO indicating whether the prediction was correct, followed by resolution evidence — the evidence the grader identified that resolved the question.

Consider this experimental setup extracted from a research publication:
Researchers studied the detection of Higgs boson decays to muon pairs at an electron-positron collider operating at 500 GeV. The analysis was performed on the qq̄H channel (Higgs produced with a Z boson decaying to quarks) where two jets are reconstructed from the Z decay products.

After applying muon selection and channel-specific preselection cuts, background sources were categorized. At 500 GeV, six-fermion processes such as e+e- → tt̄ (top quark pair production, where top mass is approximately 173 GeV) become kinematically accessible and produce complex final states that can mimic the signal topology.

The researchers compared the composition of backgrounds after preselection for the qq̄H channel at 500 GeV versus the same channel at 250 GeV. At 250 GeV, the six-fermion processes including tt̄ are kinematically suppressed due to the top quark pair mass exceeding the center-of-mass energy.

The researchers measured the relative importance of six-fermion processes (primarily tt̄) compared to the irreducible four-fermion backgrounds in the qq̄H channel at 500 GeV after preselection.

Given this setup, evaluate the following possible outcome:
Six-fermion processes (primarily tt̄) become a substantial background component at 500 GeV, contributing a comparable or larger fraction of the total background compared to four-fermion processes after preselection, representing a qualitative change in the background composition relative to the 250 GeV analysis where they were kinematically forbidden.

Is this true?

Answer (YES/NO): YES